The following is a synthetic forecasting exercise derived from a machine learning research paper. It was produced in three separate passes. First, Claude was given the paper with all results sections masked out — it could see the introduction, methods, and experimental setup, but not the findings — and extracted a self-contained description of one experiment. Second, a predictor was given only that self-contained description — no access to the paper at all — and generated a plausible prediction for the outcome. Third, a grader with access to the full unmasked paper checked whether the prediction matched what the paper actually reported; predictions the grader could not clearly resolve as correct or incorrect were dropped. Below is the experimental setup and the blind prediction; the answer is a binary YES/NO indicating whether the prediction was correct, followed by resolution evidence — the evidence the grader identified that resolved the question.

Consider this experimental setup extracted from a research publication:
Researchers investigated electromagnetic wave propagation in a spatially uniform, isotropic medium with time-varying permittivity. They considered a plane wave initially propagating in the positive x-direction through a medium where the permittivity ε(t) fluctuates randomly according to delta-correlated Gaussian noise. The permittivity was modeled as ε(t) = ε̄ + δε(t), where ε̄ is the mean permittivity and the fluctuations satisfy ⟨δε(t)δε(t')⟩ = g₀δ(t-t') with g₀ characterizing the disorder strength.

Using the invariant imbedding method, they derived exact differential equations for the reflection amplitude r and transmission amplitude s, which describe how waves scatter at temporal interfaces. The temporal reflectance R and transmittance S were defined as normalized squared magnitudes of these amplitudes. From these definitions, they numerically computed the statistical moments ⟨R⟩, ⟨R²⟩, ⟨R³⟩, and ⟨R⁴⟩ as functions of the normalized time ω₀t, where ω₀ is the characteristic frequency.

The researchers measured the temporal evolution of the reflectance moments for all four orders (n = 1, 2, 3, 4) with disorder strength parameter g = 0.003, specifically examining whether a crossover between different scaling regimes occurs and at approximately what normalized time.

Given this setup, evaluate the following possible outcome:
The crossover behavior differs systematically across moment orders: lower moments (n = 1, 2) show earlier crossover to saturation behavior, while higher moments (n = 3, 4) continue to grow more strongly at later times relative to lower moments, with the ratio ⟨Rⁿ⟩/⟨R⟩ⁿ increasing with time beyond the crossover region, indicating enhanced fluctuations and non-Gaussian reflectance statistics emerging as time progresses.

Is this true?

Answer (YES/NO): NO